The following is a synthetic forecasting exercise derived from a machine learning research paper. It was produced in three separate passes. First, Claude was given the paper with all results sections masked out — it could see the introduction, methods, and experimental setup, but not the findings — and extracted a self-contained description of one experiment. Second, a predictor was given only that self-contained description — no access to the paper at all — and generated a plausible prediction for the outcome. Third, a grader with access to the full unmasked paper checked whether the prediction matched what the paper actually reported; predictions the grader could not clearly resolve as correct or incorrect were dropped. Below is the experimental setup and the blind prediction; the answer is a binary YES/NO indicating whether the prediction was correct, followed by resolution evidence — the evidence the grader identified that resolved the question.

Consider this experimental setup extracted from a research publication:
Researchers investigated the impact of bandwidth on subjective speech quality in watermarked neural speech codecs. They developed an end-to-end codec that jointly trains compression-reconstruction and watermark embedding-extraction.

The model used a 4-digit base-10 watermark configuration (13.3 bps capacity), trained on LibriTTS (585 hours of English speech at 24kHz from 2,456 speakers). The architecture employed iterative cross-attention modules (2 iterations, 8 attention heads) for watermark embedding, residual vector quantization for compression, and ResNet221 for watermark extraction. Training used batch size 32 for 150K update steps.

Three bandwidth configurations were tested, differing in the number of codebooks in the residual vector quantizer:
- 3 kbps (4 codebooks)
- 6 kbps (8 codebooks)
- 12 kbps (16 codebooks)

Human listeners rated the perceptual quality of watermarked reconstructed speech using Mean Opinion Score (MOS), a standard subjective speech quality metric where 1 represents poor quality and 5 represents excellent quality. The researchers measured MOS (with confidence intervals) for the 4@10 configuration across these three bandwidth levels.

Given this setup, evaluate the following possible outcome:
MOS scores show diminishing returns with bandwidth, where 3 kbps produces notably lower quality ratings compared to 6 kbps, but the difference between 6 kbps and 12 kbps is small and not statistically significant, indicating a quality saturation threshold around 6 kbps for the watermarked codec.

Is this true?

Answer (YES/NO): NO